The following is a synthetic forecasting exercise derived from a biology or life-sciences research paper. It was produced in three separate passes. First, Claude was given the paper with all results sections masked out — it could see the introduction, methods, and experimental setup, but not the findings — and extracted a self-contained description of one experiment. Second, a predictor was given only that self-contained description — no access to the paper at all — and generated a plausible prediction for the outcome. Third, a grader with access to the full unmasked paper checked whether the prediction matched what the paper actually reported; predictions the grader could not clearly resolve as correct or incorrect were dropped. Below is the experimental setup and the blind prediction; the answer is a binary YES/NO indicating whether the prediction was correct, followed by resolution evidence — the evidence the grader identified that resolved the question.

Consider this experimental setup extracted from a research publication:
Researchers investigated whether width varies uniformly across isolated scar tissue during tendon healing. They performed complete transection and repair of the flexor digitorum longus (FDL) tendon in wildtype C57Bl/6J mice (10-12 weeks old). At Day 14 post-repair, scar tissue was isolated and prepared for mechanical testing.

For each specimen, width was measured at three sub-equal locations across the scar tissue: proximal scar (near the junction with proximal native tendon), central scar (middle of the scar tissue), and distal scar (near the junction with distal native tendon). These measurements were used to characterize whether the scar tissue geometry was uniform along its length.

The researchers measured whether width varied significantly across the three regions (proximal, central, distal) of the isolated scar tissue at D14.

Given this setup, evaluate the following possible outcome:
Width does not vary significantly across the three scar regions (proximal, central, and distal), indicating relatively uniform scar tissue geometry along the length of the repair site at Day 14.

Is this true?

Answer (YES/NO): YES